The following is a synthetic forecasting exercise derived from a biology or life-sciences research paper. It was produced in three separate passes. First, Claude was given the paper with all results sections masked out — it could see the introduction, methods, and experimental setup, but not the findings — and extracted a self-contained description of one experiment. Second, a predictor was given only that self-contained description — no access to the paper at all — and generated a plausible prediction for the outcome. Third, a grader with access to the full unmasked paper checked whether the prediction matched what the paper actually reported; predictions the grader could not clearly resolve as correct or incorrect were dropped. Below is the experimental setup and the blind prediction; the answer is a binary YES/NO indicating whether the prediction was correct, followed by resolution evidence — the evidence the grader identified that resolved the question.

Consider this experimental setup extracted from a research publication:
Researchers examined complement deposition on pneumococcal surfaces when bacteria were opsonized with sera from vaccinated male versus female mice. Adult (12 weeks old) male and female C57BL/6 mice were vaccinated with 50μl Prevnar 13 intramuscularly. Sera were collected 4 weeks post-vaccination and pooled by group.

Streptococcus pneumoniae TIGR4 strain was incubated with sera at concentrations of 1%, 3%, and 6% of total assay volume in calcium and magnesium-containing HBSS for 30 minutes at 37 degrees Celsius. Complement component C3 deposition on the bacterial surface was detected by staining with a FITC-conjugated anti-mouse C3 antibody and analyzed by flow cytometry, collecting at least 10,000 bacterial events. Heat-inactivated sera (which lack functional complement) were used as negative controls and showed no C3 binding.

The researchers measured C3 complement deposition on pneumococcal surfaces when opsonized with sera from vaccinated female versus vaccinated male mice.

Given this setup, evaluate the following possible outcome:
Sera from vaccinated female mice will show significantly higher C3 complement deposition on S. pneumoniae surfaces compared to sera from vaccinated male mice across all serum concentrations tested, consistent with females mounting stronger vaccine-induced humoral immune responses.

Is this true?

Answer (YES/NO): NO